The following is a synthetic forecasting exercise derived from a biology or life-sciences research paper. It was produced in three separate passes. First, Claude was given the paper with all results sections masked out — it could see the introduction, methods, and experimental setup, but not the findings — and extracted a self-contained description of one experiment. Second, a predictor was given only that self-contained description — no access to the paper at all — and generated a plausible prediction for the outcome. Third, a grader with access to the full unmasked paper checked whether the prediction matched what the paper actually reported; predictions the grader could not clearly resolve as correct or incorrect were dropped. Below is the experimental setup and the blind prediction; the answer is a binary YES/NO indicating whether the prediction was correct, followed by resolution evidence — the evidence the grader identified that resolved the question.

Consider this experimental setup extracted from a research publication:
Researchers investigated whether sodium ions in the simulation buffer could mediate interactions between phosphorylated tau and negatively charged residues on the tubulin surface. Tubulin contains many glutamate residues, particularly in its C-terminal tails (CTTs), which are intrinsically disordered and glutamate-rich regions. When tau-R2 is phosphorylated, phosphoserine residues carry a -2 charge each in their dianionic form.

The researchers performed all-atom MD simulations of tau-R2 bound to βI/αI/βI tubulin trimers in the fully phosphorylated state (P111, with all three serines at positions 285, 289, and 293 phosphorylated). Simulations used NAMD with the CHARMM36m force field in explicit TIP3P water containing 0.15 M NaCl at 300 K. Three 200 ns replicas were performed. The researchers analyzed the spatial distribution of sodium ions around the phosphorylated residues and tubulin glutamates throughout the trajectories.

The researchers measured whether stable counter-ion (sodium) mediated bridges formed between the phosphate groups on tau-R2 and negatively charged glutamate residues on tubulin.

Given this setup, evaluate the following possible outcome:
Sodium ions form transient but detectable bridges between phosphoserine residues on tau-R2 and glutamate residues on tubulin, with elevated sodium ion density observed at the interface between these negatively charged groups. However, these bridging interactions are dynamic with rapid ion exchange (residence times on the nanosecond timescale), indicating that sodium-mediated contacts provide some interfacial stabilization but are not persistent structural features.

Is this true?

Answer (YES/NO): NO